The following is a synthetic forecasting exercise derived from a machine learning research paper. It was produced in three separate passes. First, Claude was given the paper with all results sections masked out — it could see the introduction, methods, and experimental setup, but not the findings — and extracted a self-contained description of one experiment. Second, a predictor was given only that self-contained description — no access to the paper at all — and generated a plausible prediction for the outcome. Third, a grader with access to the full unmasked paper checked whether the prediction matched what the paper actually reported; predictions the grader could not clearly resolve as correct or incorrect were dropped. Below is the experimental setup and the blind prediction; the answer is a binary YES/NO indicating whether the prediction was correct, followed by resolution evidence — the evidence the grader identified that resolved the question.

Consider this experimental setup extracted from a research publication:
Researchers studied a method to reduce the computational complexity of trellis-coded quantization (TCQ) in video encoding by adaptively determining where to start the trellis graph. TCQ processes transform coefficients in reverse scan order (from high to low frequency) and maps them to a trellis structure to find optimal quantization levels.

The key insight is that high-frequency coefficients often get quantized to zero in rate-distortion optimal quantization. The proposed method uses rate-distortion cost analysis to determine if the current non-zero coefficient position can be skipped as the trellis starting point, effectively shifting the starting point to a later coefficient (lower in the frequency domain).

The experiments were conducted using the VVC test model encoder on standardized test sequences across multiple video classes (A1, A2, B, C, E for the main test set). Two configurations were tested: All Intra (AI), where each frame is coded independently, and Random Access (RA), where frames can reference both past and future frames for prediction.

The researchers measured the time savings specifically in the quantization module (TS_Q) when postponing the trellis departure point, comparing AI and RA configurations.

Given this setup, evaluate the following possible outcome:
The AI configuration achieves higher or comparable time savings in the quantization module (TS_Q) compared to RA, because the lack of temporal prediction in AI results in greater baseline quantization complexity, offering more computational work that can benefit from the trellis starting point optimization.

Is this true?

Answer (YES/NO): NO